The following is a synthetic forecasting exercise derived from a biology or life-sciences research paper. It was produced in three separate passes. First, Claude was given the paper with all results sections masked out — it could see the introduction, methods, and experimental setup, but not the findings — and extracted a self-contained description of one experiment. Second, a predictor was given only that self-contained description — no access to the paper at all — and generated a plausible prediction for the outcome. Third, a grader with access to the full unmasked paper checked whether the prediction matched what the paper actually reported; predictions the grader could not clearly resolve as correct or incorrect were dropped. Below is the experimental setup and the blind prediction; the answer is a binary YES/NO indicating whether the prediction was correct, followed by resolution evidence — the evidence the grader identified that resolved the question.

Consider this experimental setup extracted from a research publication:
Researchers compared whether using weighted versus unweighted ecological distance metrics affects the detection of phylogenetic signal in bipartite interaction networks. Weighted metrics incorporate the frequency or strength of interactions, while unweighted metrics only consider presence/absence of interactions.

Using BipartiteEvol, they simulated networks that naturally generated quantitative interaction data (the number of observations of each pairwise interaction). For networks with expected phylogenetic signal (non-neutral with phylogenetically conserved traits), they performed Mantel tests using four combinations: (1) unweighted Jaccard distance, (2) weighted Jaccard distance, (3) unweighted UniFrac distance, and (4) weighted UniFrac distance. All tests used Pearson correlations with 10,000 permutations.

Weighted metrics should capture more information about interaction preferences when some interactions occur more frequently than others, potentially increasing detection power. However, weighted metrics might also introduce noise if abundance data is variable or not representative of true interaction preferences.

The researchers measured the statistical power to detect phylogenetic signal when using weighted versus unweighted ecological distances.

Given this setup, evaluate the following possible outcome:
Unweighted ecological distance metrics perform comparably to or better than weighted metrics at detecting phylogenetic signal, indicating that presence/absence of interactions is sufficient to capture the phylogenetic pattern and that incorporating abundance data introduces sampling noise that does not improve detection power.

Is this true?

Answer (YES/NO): NO